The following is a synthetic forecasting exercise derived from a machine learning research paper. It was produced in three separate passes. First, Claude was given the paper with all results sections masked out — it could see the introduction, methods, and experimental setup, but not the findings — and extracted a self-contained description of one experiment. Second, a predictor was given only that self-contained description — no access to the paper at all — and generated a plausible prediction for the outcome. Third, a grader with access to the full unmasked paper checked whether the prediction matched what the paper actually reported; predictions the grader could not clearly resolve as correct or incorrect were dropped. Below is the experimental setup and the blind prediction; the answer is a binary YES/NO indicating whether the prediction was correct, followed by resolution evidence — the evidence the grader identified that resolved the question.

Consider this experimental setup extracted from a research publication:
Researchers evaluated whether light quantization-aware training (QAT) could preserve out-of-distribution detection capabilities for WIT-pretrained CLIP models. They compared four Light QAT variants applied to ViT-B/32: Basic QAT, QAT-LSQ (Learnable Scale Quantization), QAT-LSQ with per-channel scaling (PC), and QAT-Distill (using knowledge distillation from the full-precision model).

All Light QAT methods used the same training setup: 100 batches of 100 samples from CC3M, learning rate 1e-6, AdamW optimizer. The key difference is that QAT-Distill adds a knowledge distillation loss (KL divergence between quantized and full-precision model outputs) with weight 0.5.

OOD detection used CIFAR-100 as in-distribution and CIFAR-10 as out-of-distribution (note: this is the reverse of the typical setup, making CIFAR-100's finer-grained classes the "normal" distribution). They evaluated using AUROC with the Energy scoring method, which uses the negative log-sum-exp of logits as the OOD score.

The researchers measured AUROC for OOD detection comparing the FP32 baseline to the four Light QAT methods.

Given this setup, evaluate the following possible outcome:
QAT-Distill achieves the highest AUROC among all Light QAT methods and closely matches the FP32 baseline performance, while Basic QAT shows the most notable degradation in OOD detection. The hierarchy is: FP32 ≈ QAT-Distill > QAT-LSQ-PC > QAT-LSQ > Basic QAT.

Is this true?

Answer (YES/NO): NO